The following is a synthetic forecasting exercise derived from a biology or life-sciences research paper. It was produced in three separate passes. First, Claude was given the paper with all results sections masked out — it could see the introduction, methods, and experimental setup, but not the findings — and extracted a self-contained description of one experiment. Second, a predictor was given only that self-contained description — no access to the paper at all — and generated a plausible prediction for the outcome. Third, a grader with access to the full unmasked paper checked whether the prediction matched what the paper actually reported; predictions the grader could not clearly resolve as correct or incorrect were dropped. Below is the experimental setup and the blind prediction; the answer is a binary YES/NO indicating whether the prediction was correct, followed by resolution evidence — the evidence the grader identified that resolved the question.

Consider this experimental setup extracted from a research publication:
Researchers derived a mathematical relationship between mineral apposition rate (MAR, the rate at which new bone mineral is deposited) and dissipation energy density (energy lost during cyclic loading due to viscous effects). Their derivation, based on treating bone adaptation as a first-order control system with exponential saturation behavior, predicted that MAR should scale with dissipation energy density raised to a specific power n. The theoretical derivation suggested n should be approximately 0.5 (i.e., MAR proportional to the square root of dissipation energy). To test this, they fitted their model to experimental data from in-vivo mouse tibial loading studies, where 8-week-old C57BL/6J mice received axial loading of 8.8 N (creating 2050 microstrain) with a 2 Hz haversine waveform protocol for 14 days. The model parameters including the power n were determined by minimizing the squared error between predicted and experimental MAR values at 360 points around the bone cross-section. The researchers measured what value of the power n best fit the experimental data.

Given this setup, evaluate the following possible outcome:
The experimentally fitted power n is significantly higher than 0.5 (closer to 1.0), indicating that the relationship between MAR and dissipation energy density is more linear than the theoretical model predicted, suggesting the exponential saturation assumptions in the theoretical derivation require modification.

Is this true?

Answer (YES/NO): NO